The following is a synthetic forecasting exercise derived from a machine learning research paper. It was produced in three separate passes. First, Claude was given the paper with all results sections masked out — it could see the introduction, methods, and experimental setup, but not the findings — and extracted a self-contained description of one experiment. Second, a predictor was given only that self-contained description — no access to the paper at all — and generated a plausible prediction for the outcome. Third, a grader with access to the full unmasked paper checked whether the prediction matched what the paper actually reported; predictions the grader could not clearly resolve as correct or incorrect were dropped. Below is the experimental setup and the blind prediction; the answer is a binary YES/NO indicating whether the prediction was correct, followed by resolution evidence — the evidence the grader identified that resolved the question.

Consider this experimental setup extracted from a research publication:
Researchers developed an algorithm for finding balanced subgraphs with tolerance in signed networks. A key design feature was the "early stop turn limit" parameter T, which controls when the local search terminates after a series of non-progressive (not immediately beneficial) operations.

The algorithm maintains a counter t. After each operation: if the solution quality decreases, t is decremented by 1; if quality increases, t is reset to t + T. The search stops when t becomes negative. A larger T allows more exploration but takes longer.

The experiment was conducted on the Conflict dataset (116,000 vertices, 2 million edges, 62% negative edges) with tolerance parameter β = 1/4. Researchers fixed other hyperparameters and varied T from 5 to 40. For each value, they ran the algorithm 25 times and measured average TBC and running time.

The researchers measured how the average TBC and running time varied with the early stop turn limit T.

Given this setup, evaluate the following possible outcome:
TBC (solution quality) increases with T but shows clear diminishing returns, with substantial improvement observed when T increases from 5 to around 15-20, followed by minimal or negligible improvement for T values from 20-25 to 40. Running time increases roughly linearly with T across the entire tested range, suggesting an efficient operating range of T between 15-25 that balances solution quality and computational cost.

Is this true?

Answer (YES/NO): NO